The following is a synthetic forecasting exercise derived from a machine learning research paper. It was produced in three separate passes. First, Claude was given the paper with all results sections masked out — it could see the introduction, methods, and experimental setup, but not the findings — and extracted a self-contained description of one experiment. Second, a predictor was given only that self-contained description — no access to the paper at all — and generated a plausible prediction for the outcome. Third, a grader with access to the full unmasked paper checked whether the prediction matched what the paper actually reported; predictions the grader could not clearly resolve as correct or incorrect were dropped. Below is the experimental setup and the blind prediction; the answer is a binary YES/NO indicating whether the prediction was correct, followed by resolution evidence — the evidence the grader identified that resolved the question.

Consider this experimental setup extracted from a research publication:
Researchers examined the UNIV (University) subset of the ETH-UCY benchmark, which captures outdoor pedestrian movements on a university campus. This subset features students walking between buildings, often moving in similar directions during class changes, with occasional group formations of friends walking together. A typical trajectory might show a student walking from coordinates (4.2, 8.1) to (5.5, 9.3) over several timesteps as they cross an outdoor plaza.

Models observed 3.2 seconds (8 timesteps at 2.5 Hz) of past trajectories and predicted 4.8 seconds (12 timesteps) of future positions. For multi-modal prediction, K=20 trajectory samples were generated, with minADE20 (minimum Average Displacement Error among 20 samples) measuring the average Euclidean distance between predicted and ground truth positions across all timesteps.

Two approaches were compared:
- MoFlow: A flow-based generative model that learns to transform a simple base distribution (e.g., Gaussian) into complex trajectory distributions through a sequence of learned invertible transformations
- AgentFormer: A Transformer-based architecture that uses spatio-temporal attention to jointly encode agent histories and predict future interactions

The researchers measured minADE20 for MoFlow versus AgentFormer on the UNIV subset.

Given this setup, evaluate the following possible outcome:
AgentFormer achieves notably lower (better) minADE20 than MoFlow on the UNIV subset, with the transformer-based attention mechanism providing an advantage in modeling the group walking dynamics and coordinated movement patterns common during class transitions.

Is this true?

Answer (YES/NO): NO